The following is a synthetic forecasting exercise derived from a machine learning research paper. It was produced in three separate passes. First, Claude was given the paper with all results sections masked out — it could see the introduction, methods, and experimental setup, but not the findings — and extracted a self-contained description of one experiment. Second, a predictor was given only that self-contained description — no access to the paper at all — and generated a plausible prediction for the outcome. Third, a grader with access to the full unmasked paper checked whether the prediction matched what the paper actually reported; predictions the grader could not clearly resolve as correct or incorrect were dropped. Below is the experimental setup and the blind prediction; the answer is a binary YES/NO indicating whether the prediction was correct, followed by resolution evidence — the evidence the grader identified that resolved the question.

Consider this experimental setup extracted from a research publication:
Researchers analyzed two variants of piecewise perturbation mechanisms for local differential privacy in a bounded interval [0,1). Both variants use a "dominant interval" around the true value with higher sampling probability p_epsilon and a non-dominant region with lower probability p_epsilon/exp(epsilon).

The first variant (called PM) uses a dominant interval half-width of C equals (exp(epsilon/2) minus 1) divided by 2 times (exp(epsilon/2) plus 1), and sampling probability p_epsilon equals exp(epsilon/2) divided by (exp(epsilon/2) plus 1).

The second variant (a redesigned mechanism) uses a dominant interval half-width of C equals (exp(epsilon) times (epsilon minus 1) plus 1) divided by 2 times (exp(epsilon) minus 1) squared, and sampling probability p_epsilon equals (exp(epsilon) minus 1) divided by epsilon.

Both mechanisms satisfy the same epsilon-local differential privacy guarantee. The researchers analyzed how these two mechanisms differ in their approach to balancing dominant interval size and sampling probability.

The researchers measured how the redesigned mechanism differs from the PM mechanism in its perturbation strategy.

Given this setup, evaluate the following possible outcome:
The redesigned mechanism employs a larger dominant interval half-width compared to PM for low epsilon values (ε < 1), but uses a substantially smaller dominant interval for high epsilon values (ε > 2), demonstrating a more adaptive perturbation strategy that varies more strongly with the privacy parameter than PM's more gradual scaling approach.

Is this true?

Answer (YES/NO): NO